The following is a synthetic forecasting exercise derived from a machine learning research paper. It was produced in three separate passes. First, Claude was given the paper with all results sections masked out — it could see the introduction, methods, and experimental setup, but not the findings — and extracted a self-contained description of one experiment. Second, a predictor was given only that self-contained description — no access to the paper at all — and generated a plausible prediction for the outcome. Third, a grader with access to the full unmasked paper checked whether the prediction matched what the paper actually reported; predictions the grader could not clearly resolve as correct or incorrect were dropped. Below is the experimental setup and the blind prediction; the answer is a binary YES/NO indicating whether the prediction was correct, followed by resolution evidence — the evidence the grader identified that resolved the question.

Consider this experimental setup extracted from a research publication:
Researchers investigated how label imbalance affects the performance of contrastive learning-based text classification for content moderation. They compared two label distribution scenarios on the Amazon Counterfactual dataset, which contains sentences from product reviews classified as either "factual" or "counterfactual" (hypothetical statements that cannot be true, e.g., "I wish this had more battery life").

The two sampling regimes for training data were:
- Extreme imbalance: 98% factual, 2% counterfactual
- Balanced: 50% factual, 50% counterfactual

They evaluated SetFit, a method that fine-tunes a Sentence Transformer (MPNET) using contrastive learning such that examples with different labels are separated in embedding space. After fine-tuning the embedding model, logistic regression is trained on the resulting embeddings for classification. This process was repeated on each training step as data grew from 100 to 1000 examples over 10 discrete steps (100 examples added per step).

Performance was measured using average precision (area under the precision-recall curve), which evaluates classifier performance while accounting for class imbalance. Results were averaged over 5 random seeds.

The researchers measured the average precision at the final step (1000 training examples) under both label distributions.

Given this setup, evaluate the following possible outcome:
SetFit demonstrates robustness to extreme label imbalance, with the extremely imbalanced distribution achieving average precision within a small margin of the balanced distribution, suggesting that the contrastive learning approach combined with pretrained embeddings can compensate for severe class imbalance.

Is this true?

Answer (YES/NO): NO